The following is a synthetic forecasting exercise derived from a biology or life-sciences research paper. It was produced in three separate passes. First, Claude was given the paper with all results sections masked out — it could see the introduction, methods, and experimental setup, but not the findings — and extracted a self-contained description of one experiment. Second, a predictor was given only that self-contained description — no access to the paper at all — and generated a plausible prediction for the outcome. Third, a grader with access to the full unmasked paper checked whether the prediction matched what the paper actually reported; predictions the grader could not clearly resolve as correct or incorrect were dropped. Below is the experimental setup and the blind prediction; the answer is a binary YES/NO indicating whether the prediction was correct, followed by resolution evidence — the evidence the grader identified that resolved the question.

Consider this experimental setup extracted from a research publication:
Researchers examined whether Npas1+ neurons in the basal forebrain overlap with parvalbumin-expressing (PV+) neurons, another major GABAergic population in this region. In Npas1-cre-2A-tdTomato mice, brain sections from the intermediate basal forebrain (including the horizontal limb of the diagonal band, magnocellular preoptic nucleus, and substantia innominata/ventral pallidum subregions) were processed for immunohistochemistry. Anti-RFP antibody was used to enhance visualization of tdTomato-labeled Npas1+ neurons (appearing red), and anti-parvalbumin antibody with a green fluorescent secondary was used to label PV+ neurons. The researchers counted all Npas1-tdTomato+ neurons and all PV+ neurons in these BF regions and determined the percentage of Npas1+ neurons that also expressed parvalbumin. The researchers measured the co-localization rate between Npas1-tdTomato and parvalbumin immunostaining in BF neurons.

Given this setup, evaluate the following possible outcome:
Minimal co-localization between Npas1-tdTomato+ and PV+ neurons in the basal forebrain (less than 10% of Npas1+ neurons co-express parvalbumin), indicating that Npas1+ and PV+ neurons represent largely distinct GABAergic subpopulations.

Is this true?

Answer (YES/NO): YES